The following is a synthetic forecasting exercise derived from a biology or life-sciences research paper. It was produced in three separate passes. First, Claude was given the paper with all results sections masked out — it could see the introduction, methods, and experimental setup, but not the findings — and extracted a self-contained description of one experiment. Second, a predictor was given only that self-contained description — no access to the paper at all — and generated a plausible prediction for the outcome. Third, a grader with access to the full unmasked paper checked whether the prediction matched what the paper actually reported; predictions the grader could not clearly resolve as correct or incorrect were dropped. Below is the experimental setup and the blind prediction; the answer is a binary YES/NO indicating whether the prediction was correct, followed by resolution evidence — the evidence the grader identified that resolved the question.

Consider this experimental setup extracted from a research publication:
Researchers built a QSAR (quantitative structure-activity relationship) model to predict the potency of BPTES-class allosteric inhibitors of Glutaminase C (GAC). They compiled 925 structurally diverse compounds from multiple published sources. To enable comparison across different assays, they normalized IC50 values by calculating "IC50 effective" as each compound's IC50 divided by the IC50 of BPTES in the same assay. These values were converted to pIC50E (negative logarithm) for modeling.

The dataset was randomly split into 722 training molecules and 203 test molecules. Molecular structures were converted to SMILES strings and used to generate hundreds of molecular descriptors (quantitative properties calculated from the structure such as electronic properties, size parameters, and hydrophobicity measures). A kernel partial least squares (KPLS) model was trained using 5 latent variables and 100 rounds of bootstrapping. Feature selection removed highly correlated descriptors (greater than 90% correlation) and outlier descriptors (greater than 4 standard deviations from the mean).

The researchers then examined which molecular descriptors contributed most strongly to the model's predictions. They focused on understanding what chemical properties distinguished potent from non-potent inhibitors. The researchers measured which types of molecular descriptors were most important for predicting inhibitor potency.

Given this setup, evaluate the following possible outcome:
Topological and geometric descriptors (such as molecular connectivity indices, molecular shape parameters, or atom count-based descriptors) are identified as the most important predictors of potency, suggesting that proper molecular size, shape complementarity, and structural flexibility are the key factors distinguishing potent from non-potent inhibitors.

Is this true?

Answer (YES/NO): NO